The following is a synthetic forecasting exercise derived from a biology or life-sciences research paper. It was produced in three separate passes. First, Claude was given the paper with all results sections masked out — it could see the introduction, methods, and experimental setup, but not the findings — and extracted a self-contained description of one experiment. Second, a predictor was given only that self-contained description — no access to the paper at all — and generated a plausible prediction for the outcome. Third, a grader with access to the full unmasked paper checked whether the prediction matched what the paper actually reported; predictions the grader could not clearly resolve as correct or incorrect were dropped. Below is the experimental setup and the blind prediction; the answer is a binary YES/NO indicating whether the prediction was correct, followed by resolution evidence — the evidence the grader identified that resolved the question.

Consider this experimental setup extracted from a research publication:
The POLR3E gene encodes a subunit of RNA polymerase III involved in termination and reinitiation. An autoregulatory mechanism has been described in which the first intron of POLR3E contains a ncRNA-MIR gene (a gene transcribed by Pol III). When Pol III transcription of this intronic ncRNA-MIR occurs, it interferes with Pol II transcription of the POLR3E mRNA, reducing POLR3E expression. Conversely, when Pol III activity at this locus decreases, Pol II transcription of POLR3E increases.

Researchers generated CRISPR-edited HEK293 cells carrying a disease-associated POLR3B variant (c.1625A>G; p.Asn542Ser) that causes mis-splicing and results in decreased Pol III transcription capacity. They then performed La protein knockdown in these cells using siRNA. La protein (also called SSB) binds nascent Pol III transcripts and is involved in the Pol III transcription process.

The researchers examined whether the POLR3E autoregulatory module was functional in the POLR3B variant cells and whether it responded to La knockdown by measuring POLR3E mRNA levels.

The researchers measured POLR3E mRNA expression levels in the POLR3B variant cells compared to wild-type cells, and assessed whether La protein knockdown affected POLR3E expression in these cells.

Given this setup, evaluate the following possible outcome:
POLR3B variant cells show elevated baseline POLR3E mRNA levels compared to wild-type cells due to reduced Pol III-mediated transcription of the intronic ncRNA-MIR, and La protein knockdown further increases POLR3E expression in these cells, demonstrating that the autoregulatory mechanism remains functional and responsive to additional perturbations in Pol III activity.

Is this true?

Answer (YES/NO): YES